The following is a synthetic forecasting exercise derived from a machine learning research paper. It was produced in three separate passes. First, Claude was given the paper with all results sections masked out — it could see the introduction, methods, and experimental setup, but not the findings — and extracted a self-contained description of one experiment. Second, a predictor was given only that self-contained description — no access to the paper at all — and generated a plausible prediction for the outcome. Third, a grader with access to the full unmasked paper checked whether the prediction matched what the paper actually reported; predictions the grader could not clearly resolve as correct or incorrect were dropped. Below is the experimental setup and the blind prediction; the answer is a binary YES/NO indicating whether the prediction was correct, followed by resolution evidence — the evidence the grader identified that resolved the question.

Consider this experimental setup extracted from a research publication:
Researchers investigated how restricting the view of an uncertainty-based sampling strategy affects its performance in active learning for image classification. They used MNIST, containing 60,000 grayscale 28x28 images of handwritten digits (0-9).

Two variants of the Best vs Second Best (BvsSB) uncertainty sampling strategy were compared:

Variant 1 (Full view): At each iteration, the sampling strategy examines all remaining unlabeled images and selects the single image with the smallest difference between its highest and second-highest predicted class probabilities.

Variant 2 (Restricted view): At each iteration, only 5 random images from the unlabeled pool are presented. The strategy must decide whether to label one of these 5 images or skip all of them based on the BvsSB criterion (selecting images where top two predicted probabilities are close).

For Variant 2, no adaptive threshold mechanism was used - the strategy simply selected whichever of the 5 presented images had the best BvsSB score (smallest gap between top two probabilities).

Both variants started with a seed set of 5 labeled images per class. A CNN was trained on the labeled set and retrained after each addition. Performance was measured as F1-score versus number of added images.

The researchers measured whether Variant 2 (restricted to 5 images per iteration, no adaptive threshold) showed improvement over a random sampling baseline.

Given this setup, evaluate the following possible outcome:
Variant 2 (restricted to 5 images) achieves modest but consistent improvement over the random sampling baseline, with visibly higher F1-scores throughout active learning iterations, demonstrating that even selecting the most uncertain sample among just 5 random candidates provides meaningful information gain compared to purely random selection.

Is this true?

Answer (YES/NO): NO